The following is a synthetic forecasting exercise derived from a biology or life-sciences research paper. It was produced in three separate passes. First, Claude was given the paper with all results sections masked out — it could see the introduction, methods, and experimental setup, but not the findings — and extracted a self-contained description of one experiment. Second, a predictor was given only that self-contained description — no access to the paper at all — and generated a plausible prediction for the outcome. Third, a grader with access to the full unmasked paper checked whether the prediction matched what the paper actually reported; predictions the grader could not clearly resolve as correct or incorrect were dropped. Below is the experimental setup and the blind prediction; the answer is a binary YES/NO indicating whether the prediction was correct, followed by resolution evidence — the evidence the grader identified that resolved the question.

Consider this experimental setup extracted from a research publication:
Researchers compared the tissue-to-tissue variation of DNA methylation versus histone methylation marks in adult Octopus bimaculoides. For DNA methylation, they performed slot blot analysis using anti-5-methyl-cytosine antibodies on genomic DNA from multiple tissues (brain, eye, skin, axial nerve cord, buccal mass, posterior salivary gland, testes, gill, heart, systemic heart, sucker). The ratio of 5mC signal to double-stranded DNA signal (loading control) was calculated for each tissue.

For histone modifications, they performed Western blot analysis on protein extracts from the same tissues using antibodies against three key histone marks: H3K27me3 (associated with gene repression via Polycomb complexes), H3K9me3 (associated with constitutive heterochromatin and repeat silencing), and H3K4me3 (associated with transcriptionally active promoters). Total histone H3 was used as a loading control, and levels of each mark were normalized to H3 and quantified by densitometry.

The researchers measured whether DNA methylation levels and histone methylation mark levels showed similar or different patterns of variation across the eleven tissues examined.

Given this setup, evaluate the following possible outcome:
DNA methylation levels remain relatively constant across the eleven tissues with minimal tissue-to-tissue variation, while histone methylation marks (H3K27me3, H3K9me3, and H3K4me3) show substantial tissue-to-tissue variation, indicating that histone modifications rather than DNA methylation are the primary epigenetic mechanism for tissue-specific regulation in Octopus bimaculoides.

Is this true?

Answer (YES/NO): YES